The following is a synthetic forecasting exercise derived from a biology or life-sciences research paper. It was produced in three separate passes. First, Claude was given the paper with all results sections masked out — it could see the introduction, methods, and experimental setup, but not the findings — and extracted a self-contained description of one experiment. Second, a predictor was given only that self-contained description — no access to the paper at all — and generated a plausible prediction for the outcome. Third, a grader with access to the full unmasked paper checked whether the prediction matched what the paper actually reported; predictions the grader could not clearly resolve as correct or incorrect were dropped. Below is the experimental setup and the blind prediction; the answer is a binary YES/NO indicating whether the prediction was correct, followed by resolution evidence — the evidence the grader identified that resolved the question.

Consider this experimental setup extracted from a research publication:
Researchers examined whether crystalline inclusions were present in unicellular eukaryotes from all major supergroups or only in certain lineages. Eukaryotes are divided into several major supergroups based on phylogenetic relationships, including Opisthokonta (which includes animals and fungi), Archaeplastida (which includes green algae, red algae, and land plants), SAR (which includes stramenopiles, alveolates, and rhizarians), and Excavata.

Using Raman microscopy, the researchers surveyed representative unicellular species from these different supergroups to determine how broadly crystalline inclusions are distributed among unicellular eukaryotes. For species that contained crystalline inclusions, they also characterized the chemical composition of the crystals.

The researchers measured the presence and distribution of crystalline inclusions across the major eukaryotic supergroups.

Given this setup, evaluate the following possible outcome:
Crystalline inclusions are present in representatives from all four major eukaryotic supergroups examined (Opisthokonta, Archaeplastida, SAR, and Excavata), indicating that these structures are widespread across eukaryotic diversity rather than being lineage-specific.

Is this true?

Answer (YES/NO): YES